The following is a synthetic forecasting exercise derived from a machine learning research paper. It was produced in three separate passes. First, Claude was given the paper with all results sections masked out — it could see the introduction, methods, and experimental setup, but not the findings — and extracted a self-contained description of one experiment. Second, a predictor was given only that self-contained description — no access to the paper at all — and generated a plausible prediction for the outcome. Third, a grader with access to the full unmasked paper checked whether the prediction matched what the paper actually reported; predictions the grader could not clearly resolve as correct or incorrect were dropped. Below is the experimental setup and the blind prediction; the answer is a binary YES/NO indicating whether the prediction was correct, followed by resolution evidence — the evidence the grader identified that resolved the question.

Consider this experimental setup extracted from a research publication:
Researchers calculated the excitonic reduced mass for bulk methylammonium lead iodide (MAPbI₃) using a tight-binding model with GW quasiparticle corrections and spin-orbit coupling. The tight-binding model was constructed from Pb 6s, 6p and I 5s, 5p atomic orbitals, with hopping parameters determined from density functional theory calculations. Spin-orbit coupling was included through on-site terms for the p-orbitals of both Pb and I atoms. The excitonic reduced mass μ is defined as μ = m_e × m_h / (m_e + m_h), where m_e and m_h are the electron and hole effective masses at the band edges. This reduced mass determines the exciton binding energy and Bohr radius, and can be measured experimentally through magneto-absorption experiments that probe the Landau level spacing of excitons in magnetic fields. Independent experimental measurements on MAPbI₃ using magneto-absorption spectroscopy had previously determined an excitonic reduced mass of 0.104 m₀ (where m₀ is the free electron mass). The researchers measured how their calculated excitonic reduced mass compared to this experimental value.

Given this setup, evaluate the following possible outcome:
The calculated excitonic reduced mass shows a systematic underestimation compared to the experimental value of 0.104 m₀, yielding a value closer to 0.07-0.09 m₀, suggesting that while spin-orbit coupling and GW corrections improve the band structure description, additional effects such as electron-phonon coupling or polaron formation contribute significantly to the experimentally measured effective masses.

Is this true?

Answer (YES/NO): NO